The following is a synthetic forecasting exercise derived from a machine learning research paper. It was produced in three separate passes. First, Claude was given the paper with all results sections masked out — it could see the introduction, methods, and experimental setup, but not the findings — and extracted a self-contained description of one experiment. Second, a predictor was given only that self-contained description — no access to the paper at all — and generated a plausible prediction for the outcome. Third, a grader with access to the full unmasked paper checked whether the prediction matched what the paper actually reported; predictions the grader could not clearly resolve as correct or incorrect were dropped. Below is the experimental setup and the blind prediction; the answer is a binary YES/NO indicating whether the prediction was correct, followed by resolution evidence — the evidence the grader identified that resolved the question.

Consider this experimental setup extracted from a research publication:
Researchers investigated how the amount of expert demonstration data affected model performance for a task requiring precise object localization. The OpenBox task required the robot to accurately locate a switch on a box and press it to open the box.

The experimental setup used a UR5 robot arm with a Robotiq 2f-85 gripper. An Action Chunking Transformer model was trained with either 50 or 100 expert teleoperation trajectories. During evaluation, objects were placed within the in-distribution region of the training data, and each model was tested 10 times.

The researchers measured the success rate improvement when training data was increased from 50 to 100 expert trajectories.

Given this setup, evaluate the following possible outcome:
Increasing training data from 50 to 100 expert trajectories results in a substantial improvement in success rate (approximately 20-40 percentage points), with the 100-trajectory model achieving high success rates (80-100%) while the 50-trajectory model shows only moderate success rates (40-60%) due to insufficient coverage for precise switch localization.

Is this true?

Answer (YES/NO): NO